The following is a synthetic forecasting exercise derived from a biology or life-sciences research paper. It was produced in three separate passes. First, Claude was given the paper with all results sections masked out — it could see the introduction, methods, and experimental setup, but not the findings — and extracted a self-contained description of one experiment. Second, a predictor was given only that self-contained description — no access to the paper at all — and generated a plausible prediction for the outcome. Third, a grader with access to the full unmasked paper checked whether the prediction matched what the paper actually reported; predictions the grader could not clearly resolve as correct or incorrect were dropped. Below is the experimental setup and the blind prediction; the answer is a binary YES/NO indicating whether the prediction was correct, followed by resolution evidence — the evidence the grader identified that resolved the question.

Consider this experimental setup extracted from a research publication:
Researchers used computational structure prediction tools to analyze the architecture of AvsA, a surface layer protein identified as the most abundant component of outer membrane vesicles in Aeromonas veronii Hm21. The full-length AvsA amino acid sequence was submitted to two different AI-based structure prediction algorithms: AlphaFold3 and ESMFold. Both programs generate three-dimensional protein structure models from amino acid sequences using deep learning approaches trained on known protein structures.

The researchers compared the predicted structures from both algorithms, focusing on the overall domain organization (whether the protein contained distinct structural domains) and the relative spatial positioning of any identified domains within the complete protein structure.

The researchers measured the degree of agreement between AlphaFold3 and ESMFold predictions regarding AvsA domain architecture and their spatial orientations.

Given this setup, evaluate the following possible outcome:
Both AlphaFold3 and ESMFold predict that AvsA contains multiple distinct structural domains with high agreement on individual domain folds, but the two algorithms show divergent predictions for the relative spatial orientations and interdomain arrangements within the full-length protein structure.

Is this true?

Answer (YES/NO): YES